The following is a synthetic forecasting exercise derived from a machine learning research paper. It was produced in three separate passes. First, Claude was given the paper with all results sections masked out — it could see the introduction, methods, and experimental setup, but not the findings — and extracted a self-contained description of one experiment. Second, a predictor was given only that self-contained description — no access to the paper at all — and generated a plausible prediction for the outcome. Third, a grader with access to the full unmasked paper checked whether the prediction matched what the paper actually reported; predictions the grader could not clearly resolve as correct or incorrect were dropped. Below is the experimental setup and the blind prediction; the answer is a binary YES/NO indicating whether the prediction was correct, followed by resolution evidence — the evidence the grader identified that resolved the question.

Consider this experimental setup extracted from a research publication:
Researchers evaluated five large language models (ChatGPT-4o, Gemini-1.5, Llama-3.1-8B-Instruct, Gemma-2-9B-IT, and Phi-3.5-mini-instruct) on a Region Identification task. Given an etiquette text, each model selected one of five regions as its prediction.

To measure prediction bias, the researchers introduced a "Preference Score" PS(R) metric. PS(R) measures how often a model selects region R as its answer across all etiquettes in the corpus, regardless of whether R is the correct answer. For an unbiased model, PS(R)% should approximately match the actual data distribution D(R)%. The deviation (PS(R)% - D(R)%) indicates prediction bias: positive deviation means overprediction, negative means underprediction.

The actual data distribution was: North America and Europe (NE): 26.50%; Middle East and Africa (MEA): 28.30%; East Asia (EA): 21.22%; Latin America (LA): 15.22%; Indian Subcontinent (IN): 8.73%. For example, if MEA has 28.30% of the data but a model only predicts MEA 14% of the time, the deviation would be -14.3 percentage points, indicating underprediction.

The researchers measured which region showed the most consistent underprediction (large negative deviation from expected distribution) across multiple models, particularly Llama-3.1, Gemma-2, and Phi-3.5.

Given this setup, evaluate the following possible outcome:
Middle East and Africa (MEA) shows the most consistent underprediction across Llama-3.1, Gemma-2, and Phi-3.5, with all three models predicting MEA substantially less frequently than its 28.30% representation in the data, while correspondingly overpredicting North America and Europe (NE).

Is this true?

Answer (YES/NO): NO